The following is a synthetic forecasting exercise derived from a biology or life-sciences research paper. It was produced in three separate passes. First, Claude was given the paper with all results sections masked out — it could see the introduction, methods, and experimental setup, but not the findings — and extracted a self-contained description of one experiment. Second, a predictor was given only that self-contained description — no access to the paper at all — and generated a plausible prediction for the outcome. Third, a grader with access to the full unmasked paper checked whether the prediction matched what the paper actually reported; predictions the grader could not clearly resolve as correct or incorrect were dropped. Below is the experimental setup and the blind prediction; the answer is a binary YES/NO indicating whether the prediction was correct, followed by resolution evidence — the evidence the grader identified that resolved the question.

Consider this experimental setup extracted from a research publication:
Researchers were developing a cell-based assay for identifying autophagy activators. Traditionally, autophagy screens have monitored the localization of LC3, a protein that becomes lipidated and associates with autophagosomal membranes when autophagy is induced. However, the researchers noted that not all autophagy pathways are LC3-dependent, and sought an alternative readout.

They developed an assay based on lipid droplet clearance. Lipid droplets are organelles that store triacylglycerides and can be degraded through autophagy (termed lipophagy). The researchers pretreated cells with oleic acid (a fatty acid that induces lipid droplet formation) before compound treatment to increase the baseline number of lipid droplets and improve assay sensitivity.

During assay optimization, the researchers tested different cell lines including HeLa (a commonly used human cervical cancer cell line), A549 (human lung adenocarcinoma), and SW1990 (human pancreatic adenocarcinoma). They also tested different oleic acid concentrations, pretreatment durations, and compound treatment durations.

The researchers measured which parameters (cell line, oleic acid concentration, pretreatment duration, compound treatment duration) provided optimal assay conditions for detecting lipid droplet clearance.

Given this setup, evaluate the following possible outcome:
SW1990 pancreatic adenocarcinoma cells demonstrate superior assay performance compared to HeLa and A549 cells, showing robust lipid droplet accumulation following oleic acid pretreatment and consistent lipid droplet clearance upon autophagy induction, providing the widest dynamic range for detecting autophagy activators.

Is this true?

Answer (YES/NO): NO